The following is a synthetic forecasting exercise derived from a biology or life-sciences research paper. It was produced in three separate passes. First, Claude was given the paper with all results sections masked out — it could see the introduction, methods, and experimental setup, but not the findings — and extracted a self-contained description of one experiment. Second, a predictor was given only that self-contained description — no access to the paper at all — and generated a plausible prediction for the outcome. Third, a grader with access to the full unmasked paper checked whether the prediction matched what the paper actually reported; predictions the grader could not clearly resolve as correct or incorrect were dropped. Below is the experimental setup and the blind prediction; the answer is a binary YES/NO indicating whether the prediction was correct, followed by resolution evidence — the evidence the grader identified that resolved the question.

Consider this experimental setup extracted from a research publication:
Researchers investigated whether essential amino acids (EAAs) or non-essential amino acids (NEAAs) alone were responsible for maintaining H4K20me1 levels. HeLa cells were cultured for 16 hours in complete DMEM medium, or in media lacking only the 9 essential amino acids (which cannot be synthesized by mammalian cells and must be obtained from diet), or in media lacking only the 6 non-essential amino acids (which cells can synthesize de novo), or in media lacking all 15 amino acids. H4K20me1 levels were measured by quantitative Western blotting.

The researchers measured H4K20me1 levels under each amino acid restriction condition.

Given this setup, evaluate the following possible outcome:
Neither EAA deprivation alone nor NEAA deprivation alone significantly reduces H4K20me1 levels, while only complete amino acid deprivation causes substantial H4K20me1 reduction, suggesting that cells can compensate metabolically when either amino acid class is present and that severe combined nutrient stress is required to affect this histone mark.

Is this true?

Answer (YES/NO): YES